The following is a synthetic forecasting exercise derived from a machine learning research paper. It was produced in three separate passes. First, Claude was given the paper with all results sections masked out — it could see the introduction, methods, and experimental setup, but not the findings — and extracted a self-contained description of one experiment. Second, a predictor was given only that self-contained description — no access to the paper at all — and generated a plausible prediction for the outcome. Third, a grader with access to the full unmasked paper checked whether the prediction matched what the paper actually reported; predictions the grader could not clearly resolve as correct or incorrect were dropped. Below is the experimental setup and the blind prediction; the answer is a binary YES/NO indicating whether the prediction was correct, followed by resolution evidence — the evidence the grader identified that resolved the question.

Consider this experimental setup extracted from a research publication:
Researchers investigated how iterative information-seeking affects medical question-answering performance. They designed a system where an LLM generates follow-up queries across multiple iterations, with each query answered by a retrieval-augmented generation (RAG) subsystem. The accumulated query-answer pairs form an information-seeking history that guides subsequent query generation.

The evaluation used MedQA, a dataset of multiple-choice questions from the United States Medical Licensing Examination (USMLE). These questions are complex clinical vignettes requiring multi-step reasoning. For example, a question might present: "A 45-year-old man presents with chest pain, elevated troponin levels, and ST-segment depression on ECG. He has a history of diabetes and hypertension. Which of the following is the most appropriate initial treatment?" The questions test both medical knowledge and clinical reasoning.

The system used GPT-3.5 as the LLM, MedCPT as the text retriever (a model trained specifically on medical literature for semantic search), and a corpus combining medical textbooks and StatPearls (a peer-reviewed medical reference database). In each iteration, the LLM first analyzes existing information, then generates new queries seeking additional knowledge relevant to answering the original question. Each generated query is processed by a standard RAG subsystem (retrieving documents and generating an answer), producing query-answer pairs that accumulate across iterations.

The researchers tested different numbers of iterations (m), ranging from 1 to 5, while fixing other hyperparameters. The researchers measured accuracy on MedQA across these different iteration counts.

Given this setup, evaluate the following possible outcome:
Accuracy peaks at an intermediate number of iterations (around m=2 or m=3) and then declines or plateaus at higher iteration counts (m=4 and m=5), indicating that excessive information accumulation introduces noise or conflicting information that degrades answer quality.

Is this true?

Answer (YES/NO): NO